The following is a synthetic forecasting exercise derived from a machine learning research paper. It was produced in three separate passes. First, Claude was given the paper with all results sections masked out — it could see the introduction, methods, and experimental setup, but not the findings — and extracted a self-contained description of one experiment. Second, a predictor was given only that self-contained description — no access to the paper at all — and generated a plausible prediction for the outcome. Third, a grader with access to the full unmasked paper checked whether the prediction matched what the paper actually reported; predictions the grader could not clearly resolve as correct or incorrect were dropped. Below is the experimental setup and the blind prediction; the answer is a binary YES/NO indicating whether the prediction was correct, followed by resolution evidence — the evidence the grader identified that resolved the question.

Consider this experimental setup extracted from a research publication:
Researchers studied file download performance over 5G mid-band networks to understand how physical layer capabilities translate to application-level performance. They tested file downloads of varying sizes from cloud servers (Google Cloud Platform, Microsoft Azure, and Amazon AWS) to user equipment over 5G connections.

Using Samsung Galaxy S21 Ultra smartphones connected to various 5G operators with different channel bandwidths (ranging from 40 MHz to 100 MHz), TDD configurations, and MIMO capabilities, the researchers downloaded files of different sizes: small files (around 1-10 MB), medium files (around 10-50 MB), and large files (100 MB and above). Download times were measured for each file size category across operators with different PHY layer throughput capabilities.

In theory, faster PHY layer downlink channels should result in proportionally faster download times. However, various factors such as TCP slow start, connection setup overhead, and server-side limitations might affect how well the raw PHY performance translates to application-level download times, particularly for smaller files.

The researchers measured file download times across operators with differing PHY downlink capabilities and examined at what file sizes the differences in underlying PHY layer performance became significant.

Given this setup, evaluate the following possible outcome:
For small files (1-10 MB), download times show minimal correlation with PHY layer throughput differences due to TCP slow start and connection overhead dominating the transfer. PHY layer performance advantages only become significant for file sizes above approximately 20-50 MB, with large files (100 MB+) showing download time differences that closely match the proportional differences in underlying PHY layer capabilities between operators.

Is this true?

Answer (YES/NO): NO